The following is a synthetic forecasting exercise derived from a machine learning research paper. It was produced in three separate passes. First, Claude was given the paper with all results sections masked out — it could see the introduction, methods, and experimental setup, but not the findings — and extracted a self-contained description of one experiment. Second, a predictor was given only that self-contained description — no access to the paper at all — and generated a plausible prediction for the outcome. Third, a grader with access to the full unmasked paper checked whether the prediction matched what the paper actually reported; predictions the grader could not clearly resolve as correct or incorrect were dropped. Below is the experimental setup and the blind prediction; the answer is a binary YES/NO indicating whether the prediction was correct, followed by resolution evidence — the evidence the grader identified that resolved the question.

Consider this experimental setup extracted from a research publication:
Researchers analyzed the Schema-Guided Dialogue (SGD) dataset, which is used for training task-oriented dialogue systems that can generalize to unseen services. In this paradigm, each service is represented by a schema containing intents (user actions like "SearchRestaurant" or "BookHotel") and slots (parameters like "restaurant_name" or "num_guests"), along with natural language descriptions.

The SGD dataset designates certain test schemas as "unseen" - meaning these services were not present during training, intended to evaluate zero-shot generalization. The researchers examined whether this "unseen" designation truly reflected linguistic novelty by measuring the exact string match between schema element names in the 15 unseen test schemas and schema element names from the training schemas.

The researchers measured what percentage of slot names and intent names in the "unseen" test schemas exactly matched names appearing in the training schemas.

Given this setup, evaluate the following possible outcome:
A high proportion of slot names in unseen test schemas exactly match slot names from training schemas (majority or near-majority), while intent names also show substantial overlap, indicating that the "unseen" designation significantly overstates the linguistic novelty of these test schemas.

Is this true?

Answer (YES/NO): YES